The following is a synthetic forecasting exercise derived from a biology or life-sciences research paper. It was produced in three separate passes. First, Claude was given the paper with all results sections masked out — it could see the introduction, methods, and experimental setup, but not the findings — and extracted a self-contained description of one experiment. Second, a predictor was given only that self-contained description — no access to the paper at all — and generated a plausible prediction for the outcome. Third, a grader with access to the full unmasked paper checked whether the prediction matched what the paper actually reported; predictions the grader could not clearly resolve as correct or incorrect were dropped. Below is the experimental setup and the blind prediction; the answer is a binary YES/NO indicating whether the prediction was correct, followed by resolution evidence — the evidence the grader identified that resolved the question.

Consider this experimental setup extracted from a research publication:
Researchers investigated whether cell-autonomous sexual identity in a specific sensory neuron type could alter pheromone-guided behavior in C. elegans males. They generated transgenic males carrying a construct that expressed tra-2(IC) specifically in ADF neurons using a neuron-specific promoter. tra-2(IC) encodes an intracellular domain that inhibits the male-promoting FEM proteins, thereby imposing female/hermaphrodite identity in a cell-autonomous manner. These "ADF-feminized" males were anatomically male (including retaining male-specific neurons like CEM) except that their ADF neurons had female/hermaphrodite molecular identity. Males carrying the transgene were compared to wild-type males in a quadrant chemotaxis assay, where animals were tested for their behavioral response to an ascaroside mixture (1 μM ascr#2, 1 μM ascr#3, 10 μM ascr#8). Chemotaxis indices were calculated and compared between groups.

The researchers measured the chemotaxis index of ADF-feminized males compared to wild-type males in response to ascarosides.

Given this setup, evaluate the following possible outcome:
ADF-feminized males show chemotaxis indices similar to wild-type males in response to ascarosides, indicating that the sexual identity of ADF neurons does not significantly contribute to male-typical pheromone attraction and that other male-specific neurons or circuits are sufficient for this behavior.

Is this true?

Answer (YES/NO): NO